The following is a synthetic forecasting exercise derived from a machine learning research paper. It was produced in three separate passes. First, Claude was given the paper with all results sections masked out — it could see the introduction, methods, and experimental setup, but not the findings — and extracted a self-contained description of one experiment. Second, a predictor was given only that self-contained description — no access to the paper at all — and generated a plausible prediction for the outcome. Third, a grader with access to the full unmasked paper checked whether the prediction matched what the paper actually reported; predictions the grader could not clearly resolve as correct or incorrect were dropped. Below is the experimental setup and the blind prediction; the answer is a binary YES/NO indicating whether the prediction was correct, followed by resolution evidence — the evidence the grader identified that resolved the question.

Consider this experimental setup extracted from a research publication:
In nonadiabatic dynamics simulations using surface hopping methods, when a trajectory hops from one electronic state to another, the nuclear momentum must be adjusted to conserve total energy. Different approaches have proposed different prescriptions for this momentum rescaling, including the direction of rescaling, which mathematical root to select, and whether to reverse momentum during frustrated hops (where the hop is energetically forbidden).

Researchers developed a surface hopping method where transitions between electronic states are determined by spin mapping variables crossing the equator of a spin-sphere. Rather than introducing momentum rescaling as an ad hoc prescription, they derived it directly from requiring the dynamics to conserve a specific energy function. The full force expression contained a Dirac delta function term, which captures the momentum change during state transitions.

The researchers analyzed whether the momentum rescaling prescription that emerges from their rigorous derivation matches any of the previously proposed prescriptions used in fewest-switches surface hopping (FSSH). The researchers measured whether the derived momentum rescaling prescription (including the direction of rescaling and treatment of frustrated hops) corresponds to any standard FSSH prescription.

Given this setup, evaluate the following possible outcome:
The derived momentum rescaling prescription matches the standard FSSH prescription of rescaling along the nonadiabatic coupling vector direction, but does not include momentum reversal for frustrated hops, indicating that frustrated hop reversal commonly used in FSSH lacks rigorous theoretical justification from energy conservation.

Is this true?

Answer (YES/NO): NO